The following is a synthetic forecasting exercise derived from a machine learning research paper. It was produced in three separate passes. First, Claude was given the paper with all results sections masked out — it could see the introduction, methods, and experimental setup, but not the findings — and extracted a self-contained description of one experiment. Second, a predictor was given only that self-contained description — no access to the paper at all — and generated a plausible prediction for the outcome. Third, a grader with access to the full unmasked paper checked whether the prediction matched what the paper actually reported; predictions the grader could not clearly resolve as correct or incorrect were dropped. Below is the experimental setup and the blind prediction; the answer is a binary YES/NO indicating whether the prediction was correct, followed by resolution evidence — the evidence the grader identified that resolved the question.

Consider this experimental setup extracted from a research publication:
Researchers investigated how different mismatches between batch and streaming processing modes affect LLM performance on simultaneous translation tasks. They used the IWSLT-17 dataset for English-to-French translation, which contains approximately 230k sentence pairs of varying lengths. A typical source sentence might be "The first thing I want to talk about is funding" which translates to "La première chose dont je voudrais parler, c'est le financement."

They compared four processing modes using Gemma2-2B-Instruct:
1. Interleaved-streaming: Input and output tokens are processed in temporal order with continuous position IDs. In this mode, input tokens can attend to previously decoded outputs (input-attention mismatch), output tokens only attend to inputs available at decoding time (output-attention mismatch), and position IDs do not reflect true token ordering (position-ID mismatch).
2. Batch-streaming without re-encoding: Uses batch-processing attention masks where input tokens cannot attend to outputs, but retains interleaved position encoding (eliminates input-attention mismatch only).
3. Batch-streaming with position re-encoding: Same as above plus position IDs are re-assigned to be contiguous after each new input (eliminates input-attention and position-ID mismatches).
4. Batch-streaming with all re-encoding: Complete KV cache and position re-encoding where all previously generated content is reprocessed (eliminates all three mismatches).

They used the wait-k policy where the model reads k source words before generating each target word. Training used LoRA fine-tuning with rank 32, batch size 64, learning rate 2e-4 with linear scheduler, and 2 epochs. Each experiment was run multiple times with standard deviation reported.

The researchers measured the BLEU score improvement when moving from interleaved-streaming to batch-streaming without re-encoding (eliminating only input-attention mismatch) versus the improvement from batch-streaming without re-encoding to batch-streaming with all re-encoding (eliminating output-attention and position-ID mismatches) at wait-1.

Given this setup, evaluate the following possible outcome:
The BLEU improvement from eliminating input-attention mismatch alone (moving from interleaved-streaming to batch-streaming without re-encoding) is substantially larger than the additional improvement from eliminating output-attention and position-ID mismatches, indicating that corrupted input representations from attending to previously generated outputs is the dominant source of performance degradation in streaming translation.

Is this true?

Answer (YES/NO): YES